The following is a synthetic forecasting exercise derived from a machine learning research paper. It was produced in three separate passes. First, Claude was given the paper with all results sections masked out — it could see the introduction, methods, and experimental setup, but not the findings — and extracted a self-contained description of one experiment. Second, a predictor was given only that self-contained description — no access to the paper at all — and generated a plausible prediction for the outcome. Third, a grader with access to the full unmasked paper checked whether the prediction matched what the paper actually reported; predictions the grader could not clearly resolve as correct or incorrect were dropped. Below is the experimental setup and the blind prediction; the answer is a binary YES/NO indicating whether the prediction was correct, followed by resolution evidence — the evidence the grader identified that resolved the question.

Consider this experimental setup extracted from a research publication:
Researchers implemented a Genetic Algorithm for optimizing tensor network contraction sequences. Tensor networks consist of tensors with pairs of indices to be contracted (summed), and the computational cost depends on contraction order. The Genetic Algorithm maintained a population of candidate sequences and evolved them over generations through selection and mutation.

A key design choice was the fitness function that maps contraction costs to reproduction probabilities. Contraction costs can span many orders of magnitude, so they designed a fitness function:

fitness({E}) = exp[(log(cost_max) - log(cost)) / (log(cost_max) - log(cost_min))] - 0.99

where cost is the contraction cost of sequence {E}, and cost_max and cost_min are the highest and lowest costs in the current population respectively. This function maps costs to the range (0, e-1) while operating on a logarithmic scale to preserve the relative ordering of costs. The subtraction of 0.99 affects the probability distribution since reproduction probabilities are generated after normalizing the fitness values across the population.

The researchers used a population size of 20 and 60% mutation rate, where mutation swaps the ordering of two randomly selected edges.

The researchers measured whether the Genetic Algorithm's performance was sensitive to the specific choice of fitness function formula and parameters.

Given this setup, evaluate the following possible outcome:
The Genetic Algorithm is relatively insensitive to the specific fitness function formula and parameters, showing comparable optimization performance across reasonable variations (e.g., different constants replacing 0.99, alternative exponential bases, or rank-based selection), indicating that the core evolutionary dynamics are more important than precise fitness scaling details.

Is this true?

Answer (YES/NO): YES